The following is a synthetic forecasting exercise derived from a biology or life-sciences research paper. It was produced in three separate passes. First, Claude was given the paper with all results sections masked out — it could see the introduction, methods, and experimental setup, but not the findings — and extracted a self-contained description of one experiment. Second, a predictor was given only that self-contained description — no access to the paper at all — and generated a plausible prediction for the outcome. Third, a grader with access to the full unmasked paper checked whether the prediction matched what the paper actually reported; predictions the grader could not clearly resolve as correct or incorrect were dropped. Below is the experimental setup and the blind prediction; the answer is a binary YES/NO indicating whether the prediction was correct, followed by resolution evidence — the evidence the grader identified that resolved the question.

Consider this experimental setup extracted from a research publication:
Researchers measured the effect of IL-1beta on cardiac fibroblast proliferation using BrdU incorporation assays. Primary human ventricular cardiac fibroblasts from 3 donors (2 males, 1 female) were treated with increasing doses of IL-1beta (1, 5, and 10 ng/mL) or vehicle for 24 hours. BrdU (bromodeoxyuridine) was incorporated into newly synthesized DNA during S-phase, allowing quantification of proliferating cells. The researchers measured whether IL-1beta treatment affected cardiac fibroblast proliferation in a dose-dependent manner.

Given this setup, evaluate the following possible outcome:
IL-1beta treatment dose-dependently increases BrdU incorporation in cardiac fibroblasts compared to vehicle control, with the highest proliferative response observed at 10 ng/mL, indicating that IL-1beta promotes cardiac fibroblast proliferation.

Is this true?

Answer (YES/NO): YES